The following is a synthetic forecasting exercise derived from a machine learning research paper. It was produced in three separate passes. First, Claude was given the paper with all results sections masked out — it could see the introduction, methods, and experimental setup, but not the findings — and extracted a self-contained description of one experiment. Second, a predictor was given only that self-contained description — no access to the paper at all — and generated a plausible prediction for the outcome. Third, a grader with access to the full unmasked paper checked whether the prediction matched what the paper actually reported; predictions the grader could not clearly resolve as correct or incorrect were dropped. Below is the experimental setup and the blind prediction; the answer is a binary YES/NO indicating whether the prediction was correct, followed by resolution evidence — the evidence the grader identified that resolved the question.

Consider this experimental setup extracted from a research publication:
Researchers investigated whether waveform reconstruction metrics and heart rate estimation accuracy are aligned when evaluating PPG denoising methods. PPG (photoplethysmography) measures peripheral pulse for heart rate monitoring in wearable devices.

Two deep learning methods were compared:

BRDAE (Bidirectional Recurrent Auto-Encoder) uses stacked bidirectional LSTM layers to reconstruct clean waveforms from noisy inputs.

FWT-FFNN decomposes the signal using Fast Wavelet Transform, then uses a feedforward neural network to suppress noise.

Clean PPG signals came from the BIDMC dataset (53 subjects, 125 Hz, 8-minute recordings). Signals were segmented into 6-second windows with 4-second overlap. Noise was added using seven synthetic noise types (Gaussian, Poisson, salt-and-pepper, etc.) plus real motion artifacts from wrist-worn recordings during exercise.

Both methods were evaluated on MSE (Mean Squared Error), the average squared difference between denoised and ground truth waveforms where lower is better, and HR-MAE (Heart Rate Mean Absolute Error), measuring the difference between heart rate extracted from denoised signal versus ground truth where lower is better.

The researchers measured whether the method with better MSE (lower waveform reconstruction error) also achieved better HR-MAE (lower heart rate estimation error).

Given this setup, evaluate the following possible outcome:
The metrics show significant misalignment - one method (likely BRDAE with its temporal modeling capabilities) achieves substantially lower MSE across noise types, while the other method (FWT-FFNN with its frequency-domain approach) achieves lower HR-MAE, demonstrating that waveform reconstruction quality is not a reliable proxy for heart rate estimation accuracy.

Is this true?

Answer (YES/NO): NO